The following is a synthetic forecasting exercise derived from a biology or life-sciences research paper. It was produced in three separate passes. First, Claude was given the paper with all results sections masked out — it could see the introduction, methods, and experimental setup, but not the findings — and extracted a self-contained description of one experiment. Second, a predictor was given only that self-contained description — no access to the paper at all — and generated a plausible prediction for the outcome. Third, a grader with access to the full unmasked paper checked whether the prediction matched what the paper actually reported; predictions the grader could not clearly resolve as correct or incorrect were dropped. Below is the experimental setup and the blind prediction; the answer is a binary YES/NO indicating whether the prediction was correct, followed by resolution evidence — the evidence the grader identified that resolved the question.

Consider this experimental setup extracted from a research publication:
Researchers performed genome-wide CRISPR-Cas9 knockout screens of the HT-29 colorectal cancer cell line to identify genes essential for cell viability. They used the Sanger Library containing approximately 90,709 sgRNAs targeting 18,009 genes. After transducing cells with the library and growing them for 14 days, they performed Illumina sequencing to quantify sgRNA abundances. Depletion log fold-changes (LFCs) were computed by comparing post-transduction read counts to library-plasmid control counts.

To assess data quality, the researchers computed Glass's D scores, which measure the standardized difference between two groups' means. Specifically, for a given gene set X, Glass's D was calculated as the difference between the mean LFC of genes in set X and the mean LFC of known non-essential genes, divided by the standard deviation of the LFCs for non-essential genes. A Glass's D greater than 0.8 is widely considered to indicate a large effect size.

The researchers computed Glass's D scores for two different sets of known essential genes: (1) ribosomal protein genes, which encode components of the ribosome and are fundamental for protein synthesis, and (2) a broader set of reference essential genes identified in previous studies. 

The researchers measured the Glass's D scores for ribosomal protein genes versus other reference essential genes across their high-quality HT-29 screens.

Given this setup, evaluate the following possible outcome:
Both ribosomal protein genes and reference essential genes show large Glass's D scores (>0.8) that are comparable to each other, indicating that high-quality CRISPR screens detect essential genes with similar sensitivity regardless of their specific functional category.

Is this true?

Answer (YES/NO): NO